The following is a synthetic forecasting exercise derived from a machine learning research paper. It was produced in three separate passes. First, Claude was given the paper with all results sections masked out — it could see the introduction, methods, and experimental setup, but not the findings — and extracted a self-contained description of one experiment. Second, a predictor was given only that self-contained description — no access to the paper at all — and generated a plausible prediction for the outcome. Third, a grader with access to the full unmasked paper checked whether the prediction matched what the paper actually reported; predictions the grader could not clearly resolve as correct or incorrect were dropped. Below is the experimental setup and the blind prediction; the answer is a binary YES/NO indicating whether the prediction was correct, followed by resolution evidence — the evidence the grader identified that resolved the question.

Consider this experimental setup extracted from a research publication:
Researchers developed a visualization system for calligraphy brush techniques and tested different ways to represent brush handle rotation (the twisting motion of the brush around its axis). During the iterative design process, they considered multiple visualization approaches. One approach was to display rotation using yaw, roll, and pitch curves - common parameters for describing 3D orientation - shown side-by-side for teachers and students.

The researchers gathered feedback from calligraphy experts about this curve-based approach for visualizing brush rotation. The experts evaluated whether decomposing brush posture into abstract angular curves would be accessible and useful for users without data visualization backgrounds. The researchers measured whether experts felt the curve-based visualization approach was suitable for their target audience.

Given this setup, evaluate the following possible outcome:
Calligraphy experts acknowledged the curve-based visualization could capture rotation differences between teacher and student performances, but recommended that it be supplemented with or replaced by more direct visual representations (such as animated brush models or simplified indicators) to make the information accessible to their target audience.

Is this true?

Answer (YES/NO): NO